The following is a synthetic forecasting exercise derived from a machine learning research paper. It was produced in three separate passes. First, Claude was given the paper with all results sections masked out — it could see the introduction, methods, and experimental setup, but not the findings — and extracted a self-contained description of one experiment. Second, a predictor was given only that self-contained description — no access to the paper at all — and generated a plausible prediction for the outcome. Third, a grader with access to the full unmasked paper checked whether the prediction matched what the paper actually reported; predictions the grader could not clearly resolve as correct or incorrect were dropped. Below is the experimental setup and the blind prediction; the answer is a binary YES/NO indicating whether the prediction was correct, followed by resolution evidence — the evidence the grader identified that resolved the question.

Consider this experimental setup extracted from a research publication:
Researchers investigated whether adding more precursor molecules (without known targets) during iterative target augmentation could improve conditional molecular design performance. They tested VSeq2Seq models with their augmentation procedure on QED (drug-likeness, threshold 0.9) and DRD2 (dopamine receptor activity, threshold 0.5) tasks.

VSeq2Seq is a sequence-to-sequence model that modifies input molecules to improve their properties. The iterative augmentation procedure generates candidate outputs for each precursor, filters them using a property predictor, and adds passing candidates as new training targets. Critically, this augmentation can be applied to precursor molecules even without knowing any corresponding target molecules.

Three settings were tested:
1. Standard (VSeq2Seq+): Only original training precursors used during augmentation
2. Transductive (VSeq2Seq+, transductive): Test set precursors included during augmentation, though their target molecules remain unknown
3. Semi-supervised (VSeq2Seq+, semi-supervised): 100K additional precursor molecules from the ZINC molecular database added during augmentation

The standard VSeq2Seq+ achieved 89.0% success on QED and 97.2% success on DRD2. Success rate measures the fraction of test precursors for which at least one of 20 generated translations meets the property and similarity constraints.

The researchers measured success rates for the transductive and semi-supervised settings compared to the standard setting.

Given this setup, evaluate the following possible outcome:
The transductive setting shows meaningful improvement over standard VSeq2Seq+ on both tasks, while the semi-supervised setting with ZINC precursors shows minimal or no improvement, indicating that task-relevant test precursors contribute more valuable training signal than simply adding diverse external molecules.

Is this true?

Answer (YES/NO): NO